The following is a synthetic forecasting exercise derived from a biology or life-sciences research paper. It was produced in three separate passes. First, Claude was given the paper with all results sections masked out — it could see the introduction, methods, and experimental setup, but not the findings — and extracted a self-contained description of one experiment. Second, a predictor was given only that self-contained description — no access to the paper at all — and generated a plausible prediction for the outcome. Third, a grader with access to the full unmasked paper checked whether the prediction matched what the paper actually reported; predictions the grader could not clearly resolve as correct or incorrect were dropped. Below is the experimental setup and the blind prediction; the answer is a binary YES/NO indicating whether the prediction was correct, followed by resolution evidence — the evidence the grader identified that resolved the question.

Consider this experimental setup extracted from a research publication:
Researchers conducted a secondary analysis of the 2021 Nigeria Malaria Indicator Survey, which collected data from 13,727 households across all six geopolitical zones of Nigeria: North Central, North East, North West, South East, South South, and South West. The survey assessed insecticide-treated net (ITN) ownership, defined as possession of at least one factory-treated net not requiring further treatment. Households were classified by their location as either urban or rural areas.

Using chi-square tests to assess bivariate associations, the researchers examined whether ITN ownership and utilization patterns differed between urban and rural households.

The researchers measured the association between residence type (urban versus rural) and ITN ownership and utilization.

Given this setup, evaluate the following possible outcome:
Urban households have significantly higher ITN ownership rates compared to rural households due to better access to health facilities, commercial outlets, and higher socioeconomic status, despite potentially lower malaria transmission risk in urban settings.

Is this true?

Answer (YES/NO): NO